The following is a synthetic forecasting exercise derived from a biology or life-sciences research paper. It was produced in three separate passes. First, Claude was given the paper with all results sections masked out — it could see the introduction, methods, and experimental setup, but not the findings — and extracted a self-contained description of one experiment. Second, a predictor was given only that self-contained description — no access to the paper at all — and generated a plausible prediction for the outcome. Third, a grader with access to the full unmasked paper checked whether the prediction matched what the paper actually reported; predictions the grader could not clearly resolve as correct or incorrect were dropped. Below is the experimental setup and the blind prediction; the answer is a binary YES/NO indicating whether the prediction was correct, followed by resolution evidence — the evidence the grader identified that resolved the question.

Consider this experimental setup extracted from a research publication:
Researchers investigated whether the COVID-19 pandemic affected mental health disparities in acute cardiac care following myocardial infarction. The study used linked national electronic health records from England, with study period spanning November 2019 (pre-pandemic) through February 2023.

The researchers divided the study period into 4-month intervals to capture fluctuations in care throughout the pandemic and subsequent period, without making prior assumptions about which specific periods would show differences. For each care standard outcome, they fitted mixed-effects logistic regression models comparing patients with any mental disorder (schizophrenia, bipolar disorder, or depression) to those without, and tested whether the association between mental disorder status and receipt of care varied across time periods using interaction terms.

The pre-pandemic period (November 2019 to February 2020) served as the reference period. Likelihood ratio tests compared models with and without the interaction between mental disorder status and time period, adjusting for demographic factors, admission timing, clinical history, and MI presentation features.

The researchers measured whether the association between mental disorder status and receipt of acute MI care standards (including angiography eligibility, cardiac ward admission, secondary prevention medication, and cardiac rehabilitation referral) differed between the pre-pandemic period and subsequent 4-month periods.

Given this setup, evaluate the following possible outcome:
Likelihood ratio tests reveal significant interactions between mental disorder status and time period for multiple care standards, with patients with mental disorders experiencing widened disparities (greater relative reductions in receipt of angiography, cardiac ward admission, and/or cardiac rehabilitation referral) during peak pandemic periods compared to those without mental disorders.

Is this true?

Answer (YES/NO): NO